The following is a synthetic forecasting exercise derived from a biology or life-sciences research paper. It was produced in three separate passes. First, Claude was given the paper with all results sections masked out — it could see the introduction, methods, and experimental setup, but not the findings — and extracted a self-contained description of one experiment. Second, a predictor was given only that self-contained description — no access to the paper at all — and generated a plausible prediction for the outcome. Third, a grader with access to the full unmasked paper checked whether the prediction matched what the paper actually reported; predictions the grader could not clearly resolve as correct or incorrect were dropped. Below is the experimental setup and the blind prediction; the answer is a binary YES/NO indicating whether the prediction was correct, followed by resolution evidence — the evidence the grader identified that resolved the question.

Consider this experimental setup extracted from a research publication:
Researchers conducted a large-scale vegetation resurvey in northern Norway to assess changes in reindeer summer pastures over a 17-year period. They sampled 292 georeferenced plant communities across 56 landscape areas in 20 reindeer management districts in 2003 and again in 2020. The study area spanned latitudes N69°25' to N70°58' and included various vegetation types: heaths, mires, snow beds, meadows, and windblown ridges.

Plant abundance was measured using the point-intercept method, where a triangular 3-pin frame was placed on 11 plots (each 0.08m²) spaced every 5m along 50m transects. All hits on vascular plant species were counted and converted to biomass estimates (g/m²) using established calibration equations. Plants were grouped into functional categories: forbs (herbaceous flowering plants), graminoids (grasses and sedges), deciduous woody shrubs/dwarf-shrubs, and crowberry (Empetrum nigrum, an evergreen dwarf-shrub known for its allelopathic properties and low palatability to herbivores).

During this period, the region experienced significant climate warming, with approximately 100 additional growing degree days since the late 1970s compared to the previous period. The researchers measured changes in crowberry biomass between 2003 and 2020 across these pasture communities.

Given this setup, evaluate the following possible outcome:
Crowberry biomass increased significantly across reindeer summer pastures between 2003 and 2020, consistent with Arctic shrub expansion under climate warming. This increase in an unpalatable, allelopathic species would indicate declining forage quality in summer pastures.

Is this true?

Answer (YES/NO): YES